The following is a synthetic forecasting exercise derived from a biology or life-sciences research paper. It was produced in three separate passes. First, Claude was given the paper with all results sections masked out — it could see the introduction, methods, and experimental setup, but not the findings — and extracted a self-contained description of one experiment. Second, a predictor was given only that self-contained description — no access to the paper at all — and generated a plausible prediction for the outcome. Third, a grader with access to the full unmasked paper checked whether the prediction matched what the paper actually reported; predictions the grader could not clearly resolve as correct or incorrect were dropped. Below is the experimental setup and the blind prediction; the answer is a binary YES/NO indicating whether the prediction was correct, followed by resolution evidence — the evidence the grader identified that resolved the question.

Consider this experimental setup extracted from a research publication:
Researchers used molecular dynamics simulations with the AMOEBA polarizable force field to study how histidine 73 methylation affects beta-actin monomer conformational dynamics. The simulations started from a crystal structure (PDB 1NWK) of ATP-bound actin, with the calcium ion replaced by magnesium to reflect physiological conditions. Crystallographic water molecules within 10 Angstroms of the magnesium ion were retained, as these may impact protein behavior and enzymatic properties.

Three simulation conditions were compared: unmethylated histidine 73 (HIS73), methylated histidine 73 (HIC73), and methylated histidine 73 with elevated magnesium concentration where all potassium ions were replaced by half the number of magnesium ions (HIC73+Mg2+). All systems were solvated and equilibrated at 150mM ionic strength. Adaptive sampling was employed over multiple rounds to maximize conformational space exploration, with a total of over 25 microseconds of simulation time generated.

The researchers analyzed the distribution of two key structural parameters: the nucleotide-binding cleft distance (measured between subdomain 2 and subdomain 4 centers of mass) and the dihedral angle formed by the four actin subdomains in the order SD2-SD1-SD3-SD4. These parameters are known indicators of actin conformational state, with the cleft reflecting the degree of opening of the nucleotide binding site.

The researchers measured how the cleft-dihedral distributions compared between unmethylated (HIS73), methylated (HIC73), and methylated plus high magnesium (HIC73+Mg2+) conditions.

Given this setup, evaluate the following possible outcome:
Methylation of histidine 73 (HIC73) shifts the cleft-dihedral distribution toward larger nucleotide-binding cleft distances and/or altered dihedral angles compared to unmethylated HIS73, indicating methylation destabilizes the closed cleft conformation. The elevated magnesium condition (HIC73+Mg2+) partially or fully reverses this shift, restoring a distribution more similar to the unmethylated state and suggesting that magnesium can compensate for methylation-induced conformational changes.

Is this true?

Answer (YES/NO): NO